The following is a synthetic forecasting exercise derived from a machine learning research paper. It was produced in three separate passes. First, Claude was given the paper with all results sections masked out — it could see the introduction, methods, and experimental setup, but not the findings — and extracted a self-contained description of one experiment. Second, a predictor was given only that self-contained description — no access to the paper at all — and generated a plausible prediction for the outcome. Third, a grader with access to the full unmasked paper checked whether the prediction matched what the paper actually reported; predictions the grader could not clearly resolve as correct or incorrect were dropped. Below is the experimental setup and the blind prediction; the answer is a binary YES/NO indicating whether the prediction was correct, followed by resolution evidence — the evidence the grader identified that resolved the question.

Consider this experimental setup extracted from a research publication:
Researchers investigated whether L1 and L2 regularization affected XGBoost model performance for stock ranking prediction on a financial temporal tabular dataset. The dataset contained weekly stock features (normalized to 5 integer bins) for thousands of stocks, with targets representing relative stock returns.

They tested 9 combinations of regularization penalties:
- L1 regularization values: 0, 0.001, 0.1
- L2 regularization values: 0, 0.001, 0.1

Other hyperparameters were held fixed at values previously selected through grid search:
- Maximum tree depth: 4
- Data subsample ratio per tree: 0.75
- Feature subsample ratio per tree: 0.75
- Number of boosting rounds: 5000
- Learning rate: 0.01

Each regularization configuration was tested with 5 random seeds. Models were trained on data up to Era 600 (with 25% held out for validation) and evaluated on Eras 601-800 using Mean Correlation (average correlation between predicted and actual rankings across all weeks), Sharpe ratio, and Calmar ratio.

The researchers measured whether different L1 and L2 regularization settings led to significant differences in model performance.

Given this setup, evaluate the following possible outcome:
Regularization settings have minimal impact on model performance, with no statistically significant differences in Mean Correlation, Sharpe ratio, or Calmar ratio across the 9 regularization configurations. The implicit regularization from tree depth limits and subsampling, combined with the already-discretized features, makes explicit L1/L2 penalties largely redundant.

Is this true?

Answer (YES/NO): YES